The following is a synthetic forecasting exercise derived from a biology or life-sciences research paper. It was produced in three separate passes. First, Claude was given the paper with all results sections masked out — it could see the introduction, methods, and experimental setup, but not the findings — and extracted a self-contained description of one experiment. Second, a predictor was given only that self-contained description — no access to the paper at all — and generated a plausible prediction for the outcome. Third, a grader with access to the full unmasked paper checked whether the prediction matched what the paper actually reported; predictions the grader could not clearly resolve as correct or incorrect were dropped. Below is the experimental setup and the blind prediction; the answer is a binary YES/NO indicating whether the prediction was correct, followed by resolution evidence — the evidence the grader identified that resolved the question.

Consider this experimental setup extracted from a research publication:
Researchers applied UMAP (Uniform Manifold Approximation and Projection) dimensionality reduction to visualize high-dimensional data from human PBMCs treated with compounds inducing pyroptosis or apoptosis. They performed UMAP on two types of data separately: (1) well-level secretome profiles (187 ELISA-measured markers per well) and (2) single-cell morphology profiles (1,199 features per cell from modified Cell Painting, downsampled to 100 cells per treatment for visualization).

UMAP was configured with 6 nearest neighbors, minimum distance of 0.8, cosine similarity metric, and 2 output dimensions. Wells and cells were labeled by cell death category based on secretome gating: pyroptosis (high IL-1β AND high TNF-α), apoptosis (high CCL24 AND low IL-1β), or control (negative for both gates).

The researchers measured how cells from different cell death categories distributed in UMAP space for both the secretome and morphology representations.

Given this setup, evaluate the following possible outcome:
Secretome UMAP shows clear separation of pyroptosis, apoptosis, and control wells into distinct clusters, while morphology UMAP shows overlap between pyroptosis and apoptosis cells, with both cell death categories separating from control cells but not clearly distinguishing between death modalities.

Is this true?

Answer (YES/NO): NO